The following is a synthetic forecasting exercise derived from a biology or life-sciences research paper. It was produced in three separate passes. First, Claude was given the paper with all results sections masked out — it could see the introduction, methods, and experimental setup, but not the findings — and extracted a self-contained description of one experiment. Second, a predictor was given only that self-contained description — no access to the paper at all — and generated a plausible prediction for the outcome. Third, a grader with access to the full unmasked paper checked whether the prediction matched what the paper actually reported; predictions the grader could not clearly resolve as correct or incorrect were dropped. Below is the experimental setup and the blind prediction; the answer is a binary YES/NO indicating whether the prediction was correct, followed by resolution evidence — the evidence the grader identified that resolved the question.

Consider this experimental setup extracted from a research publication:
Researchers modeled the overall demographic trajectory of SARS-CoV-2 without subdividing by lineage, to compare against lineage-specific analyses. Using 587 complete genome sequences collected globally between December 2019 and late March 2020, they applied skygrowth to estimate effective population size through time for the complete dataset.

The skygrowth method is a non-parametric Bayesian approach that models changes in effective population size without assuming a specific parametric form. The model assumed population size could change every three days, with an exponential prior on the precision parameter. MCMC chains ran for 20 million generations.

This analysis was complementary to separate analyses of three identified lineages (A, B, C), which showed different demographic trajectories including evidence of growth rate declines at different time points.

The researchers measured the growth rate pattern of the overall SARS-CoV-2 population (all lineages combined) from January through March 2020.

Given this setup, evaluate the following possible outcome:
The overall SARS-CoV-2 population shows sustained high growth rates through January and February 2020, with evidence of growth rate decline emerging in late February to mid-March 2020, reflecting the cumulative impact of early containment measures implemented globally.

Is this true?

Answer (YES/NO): NO